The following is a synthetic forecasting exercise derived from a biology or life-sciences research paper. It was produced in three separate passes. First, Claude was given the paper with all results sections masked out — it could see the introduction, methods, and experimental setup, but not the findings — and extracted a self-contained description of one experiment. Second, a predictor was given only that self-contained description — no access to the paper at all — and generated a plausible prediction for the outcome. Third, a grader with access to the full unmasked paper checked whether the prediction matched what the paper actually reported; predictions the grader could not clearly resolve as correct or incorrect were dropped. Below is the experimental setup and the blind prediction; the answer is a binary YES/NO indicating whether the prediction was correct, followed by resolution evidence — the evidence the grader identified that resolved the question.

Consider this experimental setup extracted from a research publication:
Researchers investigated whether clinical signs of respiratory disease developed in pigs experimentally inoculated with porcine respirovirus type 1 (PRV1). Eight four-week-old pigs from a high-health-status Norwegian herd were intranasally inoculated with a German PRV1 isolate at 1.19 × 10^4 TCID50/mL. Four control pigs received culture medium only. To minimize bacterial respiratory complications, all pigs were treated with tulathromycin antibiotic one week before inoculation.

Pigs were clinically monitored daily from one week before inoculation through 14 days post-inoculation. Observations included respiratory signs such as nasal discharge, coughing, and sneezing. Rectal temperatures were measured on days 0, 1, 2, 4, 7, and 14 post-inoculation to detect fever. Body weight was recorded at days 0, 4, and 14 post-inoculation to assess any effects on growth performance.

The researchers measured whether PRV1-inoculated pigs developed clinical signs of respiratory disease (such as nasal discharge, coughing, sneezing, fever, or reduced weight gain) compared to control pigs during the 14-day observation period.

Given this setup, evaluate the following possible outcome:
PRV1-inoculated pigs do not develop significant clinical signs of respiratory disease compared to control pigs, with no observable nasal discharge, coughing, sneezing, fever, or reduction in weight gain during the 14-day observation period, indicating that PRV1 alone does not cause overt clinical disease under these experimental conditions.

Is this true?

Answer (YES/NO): NO